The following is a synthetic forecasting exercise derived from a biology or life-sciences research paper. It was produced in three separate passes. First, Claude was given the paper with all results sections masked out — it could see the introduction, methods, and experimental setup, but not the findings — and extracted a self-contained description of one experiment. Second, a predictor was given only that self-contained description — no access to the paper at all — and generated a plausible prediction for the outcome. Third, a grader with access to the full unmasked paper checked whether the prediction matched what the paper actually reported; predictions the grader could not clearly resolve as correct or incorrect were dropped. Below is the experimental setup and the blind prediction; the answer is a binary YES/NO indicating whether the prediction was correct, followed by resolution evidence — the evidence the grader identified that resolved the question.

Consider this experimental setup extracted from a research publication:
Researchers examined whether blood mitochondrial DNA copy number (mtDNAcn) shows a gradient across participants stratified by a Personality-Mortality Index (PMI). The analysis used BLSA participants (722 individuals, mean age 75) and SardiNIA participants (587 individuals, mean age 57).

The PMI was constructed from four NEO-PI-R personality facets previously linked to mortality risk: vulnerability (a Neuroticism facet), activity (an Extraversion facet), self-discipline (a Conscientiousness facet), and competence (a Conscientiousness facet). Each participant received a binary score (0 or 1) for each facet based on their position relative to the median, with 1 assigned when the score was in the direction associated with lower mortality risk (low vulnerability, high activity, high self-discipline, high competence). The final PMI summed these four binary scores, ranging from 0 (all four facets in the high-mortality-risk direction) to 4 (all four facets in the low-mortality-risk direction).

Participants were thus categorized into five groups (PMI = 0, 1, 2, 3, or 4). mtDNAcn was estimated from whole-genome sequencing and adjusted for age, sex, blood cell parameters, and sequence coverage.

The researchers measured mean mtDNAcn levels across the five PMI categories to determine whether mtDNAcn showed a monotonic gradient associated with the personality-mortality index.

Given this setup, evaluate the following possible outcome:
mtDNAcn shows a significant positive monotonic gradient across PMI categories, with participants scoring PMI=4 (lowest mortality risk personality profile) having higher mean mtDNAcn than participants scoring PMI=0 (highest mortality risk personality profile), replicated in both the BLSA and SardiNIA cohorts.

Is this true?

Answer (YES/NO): YES